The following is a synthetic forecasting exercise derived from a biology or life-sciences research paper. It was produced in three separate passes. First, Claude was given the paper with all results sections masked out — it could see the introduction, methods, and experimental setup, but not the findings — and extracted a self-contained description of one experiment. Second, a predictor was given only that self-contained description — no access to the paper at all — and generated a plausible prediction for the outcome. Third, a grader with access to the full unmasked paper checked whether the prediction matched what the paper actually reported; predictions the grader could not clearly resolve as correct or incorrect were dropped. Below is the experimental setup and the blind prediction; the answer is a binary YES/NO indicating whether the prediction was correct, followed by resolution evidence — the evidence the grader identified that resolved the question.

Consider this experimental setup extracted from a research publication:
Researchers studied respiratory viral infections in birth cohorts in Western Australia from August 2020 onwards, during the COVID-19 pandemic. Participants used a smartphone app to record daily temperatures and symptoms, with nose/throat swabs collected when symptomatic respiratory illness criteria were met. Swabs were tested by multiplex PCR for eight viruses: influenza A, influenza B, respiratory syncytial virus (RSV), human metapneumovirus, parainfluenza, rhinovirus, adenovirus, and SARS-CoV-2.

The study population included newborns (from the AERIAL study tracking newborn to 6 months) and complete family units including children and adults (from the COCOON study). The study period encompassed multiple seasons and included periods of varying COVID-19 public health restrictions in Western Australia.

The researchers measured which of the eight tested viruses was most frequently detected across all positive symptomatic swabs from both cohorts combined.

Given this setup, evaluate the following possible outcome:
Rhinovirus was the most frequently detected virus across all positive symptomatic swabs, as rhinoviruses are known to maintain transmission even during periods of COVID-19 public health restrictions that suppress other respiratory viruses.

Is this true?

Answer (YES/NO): YES